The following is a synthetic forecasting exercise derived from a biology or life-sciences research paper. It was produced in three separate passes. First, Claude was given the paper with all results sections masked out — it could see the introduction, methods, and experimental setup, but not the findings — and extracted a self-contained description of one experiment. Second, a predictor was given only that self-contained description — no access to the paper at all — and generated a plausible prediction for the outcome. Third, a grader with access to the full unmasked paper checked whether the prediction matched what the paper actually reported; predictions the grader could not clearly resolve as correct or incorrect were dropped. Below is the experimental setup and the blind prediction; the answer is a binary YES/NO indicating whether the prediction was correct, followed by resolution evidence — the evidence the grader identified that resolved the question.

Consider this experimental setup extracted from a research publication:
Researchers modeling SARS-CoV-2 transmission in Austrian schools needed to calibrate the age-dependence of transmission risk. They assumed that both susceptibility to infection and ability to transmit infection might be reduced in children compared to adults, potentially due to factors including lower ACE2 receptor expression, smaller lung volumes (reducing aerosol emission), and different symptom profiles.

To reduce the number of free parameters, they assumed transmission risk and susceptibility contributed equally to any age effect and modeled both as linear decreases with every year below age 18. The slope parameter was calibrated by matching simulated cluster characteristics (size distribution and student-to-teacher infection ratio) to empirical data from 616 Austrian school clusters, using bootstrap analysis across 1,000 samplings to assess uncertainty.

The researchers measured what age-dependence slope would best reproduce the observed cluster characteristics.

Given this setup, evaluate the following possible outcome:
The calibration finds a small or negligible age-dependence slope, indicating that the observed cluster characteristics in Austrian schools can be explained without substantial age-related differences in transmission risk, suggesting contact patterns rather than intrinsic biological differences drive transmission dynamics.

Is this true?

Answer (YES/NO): YES